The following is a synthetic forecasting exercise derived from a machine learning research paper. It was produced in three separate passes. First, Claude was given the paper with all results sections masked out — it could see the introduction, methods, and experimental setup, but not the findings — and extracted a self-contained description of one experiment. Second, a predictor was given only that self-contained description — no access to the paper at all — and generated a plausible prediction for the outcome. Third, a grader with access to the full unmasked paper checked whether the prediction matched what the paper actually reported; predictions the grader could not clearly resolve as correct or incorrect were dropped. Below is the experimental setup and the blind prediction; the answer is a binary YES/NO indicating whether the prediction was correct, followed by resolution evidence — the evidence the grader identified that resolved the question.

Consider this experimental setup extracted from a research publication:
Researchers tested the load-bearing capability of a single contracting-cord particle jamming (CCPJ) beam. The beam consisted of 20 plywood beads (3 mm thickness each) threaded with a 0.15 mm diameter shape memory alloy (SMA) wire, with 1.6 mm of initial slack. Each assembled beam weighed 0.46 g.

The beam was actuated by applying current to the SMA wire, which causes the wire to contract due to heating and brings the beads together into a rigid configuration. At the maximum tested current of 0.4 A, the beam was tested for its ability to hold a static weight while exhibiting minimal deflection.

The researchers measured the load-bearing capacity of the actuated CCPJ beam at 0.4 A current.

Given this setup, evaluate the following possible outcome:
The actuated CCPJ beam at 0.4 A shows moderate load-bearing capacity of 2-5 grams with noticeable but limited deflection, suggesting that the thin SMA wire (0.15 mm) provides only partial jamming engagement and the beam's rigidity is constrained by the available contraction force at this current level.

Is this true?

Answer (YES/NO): NO